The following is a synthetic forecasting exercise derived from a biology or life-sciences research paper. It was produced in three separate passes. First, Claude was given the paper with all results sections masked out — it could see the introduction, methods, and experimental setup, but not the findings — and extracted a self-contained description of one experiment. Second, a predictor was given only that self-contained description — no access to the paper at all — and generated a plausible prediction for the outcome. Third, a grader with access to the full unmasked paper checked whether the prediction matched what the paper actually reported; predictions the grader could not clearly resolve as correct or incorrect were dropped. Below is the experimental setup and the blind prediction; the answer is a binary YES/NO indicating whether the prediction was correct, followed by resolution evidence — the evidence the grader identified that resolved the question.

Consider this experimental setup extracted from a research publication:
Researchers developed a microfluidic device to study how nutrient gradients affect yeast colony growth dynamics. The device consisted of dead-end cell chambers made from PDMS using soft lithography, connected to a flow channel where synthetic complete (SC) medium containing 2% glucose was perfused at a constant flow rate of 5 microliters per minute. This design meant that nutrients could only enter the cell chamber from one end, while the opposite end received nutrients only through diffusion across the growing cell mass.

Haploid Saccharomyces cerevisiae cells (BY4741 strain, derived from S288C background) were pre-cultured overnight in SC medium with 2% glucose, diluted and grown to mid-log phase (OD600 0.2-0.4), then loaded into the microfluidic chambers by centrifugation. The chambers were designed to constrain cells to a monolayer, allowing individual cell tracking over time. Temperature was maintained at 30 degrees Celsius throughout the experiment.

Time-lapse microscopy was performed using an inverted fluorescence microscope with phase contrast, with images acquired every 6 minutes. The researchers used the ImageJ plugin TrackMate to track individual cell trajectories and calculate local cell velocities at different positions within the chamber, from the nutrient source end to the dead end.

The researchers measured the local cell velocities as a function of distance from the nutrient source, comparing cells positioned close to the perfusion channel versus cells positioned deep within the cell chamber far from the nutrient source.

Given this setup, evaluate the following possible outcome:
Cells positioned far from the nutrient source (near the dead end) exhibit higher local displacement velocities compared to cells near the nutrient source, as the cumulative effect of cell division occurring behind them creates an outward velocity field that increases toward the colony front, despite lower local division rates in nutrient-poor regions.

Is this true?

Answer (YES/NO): NO